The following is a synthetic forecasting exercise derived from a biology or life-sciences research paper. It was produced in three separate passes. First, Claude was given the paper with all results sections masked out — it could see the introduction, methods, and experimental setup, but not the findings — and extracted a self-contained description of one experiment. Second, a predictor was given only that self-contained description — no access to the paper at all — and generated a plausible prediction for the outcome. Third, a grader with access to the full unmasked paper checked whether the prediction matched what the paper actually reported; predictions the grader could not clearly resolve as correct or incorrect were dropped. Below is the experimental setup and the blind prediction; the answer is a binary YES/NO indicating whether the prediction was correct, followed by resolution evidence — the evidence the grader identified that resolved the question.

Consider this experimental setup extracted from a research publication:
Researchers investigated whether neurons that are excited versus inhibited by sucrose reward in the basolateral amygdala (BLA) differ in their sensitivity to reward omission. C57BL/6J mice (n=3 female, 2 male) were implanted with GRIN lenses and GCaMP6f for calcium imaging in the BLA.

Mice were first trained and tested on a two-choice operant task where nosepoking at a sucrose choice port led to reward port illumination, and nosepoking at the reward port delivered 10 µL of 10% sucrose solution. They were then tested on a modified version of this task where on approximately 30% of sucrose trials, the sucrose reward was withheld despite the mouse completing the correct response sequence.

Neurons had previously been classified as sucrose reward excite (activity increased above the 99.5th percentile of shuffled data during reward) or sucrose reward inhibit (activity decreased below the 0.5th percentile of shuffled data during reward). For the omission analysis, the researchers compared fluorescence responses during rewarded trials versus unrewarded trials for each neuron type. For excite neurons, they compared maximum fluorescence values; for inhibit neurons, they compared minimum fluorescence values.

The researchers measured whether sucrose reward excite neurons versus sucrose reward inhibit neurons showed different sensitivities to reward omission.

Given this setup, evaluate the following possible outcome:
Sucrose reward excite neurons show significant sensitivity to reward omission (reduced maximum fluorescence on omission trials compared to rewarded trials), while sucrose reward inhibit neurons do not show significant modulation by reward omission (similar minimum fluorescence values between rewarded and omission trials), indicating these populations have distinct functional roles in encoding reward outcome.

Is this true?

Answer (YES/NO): NO